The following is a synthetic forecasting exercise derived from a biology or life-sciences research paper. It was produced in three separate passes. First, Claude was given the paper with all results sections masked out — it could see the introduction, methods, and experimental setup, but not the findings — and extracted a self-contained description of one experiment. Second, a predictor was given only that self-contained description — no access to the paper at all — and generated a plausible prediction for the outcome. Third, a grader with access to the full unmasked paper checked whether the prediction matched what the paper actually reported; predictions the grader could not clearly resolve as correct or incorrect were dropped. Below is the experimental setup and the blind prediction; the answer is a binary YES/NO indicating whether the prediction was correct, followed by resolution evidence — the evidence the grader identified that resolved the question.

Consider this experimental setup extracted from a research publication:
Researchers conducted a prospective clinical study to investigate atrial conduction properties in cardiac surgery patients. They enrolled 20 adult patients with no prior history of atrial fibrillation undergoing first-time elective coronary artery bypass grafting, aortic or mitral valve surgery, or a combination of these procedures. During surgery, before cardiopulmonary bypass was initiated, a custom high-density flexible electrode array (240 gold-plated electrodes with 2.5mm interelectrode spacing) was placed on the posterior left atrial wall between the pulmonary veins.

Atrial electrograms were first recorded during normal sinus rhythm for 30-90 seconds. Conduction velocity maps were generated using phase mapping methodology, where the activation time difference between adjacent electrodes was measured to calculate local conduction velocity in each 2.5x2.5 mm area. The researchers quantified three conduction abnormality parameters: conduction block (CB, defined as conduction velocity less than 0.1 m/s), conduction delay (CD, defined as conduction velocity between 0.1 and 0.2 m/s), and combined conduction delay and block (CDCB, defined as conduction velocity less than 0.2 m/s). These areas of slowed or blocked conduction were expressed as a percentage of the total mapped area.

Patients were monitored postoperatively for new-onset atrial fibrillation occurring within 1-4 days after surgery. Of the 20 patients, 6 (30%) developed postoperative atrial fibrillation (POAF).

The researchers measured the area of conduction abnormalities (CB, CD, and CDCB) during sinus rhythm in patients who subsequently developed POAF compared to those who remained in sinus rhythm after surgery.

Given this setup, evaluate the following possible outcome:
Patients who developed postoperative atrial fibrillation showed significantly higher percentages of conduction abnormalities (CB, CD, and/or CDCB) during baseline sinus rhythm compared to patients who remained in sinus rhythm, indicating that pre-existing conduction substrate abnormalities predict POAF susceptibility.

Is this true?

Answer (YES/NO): NO